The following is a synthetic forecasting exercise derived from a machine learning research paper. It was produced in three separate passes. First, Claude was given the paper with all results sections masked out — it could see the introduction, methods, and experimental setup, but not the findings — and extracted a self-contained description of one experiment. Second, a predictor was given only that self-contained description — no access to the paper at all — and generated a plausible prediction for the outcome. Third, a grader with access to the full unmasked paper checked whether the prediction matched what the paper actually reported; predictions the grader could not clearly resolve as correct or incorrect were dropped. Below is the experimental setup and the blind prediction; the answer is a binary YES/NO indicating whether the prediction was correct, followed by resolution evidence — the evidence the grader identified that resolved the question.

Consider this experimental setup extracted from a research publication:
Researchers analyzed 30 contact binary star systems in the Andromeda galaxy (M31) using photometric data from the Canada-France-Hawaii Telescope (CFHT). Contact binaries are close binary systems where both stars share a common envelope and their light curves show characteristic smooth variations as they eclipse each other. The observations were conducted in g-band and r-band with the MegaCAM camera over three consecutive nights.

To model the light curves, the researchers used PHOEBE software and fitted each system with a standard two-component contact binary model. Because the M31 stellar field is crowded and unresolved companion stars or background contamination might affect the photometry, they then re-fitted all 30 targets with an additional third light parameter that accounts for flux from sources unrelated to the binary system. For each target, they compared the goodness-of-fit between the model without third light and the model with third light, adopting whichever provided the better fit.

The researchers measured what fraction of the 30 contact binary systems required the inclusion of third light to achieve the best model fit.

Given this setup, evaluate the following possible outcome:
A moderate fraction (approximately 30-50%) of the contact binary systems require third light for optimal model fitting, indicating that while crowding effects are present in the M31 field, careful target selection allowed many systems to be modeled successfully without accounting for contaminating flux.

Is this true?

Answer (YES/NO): YES